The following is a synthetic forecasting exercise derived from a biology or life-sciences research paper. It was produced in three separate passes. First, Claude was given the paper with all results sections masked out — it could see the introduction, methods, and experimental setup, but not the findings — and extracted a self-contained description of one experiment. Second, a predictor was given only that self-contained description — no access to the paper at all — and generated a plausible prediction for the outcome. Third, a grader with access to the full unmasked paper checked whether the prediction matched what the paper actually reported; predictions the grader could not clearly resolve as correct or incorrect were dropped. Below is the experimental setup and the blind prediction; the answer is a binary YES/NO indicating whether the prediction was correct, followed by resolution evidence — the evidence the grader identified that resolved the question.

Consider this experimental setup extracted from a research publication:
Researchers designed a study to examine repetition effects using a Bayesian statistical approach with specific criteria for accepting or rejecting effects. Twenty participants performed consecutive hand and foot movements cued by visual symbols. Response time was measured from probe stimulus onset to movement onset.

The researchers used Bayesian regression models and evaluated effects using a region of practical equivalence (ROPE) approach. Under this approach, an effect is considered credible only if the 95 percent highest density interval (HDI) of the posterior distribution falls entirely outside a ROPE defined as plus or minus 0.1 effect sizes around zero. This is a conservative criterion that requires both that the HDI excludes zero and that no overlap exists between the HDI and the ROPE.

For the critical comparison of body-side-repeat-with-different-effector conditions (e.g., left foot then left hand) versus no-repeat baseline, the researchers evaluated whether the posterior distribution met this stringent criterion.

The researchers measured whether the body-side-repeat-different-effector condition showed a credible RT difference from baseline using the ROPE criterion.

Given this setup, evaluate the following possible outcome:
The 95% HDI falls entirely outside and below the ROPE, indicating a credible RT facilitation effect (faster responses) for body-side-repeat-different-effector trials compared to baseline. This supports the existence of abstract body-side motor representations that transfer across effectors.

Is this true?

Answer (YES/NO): NO